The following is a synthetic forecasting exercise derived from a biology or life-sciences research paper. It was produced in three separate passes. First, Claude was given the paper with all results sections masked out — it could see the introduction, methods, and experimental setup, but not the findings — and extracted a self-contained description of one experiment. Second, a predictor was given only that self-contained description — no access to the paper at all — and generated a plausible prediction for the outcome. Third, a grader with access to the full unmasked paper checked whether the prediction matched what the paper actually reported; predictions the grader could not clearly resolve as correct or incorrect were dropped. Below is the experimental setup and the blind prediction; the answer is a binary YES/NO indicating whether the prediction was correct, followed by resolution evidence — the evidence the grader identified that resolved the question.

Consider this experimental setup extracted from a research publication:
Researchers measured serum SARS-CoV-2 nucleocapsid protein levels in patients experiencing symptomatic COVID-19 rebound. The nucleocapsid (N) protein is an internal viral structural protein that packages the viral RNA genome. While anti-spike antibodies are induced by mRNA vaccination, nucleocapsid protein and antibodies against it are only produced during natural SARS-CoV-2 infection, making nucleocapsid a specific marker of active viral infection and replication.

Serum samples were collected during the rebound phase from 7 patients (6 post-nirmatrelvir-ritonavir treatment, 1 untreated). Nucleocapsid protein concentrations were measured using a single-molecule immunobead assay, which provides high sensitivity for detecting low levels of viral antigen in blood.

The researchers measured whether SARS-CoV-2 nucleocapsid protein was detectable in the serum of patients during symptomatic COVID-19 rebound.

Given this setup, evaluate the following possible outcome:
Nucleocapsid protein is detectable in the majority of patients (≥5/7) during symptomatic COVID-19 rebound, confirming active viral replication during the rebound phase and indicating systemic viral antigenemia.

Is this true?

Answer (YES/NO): NO